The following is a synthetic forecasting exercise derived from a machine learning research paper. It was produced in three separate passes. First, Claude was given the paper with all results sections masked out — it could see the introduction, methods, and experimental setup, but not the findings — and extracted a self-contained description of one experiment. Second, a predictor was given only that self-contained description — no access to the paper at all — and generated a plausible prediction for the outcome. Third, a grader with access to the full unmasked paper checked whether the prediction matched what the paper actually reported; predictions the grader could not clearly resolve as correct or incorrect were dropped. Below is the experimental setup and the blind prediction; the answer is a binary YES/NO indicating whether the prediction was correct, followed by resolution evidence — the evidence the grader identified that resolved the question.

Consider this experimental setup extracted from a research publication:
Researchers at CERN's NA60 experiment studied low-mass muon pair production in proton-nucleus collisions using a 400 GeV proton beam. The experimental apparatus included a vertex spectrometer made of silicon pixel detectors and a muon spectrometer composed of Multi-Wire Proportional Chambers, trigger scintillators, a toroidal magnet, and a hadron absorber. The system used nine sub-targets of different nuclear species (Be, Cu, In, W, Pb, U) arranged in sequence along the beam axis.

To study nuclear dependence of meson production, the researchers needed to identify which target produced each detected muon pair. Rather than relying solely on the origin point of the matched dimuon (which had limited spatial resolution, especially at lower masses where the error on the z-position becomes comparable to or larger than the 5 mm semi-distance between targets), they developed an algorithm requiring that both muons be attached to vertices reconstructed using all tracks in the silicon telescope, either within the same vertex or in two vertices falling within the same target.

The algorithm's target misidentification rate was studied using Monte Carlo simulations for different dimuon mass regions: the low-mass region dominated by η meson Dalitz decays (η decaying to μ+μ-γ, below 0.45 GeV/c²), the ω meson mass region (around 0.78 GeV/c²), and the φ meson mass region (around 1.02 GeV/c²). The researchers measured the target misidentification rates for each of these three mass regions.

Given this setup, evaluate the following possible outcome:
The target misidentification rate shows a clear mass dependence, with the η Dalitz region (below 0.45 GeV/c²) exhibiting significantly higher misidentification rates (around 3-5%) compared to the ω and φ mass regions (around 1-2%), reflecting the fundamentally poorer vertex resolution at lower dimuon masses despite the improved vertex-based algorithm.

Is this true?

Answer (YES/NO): NO